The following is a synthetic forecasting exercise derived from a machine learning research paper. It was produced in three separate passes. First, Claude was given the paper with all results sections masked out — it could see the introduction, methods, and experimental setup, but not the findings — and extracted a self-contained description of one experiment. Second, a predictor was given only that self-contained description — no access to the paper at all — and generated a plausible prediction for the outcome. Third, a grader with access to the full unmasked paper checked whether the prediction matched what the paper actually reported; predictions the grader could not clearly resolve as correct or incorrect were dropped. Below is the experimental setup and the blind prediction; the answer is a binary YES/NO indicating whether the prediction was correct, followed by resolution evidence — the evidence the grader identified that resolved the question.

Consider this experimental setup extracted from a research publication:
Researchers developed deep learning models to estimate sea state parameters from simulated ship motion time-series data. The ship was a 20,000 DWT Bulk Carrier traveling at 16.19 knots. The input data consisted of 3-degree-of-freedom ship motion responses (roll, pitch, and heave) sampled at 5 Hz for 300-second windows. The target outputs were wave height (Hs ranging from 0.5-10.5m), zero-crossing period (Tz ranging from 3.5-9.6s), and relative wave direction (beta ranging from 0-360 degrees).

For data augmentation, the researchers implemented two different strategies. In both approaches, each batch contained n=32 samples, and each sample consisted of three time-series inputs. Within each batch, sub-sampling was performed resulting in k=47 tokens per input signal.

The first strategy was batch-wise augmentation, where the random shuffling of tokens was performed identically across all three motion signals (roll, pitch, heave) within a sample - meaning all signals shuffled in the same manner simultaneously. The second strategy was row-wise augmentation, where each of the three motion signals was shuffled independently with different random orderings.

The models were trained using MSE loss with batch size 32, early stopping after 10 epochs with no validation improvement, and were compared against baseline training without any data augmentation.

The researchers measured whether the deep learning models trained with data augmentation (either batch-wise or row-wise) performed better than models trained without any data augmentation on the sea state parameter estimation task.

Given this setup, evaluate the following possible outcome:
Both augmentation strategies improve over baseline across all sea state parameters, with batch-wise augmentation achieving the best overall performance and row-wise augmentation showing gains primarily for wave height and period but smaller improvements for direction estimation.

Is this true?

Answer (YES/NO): NO